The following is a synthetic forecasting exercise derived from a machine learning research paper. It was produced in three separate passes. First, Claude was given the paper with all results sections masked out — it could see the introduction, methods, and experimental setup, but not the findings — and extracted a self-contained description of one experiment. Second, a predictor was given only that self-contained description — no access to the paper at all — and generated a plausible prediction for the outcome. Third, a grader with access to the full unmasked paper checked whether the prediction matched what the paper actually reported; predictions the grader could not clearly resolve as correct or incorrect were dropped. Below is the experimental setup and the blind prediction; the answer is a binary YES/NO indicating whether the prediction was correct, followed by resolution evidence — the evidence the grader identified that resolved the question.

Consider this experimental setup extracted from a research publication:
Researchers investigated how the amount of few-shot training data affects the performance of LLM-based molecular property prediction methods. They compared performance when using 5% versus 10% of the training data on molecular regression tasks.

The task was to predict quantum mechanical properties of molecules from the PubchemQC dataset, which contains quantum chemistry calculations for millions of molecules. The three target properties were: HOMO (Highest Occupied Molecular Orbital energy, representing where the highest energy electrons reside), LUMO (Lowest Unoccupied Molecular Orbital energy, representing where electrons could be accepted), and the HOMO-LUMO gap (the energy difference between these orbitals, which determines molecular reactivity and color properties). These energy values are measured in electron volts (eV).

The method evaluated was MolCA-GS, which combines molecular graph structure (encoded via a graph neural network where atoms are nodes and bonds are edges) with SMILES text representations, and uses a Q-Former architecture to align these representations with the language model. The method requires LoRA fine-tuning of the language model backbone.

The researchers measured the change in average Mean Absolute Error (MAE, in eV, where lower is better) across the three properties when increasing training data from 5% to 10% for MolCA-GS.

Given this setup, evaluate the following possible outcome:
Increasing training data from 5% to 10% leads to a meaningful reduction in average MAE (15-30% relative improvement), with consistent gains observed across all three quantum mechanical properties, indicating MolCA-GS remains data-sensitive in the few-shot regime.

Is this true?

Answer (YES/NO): NO